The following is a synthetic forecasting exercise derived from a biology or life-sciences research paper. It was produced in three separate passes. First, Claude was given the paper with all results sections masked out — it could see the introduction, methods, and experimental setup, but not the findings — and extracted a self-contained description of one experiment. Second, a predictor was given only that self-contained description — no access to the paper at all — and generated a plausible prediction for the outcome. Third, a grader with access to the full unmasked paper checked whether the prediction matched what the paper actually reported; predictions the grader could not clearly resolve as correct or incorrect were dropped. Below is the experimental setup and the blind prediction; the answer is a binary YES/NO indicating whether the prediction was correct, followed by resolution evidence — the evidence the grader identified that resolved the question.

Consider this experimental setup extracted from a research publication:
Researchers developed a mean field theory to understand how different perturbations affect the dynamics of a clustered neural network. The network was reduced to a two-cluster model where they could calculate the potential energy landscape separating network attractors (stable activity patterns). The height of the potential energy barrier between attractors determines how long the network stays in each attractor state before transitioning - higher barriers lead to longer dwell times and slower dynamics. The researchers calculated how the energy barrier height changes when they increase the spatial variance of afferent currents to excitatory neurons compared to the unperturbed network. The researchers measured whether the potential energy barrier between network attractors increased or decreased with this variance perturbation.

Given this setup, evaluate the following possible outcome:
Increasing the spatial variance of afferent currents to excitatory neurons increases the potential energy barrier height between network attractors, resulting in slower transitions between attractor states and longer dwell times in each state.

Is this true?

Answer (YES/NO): NO